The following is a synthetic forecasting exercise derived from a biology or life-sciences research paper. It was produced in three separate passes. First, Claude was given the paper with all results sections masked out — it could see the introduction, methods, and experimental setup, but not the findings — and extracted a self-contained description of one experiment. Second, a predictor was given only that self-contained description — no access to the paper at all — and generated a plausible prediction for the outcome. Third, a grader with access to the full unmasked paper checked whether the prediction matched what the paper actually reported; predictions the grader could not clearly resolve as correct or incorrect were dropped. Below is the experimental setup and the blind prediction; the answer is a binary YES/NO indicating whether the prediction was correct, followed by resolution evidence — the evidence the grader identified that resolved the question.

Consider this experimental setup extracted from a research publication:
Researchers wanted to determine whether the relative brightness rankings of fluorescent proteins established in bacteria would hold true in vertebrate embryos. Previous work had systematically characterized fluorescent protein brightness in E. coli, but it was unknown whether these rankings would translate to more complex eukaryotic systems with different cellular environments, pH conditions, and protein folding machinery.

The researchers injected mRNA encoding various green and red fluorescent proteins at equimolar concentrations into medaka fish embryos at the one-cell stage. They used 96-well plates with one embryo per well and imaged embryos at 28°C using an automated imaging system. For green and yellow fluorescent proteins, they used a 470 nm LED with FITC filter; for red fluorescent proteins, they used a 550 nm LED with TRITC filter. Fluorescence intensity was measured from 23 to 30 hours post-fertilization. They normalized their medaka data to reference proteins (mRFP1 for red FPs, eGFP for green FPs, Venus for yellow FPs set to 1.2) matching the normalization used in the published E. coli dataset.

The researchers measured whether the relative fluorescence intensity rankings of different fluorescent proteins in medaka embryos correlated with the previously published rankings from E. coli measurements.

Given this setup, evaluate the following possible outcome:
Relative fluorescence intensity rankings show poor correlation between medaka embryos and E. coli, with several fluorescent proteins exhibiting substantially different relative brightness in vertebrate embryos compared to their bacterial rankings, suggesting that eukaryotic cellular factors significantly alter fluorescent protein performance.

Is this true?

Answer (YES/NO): NO